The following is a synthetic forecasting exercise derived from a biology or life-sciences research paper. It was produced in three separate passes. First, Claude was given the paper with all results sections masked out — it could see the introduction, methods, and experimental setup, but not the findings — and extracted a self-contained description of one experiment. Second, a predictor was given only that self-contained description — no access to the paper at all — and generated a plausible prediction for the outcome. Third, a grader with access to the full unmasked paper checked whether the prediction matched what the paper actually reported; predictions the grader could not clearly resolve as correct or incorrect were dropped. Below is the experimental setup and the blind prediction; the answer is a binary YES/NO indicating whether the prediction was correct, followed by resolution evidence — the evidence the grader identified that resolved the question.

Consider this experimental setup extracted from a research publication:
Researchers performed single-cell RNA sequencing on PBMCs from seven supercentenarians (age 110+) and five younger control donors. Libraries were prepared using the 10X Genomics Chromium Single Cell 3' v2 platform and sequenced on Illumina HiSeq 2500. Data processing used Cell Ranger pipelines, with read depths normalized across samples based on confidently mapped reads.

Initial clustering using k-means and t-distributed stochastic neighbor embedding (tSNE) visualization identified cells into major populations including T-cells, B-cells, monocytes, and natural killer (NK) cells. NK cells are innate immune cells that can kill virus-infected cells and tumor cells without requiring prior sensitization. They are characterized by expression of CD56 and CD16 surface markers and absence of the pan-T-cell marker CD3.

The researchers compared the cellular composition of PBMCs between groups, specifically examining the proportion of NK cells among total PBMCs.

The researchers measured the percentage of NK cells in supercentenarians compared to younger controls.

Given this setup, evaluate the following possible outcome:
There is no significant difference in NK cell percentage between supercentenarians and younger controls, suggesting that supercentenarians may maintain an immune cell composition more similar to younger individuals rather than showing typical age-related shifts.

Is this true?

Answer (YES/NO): YES